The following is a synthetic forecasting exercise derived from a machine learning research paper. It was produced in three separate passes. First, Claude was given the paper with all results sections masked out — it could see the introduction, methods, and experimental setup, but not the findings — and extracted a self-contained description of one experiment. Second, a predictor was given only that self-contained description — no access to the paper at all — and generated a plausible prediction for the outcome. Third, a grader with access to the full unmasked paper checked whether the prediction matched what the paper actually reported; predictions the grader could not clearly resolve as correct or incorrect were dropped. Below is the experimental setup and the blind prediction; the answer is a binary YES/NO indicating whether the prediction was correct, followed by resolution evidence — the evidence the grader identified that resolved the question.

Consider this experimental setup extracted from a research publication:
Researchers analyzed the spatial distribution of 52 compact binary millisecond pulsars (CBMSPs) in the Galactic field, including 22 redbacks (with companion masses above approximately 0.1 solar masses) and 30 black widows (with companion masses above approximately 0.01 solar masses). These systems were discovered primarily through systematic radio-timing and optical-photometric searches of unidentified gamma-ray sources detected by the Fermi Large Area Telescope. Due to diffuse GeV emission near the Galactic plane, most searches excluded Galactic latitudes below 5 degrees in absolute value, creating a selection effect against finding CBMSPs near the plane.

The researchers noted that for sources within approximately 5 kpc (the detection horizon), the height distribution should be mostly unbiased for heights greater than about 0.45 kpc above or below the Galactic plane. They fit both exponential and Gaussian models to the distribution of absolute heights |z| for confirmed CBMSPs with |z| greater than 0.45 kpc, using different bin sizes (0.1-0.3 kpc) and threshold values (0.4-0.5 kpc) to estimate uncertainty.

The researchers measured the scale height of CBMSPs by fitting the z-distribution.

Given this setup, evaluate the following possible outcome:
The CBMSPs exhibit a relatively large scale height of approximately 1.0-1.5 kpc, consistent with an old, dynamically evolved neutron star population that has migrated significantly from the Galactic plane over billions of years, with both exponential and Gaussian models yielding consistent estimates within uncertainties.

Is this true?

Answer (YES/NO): NO